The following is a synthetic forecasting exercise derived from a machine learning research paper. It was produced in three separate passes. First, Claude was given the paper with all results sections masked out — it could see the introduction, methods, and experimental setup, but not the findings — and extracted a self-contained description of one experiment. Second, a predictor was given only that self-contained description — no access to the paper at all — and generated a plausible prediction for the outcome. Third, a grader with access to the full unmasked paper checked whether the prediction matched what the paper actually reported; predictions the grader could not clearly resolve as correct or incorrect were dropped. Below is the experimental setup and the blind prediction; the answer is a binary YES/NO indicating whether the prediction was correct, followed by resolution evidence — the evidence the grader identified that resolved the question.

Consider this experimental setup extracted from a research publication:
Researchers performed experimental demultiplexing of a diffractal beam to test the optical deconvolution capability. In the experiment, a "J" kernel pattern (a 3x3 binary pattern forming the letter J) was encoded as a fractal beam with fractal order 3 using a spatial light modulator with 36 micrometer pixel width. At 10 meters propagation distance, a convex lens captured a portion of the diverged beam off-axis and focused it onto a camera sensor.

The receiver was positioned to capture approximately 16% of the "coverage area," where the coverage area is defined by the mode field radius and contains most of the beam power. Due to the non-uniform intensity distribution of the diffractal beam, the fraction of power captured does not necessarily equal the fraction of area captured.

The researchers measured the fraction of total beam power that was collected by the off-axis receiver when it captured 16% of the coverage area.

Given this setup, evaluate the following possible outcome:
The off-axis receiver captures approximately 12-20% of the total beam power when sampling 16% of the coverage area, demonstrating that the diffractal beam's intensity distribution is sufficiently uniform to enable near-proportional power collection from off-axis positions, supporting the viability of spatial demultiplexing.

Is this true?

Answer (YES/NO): NO